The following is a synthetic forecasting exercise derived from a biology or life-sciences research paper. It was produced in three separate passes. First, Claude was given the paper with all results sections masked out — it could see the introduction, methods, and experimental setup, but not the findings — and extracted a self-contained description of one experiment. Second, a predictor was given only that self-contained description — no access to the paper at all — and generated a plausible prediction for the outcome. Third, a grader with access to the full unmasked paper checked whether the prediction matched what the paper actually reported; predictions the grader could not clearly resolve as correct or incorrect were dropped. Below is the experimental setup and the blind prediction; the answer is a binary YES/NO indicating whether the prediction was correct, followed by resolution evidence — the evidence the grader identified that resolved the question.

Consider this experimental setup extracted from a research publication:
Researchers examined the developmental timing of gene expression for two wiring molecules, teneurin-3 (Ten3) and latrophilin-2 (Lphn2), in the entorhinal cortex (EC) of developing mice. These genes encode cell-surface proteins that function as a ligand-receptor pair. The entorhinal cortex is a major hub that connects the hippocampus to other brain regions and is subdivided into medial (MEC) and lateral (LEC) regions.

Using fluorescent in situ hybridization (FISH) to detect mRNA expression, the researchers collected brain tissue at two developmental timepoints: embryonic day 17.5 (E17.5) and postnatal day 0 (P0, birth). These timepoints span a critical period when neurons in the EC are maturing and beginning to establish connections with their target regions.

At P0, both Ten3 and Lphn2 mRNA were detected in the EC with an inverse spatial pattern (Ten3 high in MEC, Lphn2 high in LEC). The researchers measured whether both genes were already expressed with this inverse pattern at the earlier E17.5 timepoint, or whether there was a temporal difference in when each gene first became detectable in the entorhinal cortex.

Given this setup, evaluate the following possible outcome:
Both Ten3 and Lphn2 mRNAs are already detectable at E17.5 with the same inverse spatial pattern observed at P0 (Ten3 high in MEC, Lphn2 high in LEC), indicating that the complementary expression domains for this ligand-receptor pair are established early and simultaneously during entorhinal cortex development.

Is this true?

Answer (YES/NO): NO